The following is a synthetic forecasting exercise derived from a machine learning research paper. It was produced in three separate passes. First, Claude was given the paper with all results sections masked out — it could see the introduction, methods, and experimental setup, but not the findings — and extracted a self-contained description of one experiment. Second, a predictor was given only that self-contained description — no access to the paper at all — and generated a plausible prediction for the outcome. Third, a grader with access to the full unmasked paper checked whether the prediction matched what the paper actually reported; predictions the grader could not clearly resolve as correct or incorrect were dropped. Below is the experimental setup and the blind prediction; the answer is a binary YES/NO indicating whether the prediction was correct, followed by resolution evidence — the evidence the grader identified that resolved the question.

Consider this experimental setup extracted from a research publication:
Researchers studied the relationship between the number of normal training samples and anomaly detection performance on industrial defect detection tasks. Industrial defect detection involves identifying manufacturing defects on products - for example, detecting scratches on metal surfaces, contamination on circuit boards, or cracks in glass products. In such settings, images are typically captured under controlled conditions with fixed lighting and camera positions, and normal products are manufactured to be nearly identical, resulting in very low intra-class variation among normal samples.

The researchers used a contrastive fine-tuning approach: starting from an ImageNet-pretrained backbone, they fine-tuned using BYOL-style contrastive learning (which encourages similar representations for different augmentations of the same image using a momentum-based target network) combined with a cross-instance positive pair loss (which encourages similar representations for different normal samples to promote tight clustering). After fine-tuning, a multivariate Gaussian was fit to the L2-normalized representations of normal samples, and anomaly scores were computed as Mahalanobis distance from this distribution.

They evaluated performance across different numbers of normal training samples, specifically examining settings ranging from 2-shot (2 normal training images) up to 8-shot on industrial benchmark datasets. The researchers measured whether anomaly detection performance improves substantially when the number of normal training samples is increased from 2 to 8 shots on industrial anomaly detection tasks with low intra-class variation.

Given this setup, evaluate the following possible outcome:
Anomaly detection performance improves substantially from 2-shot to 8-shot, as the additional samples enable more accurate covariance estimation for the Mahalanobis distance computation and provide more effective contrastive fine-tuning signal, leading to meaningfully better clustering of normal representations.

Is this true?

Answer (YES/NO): NO